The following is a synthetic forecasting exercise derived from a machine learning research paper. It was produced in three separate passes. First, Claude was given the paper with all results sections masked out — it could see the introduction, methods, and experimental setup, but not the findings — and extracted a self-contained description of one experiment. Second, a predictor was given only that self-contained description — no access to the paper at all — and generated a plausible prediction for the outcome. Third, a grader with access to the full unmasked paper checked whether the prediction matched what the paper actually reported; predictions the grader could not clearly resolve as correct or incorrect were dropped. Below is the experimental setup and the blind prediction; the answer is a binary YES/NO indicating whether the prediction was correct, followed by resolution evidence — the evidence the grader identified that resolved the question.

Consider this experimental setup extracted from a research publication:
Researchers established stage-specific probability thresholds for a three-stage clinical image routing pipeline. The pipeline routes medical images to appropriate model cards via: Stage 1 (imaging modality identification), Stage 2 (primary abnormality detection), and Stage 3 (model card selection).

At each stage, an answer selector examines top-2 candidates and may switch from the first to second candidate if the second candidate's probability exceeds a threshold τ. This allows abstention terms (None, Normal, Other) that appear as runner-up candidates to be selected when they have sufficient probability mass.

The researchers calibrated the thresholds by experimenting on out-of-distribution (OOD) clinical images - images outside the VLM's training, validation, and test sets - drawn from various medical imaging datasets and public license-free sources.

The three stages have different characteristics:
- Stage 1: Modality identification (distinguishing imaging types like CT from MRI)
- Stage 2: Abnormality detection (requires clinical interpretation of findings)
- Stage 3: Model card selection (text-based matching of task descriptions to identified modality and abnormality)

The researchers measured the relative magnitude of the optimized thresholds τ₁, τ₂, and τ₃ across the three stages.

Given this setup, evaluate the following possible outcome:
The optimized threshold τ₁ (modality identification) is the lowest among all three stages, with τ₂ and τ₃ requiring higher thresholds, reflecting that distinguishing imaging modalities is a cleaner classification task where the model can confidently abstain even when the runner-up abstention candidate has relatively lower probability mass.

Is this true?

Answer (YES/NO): NO